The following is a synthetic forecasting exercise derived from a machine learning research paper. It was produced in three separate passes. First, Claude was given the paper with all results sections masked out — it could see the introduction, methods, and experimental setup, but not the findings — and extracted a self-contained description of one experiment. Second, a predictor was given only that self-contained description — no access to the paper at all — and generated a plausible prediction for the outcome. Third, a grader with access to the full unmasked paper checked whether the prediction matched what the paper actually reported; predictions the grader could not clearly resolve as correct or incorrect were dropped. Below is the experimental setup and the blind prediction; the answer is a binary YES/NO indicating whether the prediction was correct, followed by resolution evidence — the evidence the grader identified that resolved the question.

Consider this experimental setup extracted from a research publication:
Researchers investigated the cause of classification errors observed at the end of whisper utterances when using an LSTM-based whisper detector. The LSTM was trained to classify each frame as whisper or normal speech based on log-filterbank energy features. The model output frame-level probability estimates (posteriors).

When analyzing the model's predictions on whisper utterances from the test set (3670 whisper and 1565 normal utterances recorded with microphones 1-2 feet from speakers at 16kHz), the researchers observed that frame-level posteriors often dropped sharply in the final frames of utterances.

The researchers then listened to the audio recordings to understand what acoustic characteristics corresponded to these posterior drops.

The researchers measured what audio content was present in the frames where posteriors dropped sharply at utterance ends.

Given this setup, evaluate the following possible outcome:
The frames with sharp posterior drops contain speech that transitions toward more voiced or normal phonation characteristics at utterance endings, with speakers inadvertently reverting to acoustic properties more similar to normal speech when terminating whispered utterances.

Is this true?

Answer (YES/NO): NO